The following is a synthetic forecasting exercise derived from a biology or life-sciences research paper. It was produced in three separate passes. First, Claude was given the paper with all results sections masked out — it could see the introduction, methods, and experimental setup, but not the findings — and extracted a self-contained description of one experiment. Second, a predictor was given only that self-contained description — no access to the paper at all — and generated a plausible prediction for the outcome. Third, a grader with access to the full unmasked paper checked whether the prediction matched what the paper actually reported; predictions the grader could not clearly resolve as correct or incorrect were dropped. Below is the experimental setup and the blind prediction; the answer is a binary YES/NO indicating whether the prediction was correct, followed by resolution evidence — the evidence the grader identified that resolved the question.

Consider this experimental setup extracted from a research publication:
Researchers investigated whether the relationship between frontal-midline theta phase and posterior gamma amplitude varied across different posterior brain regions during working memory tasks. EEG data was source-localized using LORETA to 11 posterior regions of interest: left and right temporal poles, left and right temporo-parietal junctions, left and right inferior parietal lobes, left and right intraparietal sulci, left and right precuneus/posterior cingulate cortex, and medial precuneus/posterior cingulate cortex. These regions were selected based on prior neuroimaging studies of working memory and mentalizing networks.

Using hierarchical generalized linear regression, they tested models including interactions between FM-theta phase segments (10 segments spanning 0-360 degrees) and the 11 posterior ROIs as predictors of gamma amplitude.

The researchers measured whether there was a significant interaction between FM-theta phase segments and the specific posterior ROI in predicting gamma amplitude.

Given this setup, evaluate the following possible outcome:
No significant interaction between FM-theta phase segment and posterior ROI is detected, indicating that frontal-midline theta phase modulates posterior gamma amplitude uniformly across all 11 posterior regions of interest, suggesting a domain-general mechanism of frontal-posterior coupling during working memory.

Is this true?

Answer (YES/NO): YES